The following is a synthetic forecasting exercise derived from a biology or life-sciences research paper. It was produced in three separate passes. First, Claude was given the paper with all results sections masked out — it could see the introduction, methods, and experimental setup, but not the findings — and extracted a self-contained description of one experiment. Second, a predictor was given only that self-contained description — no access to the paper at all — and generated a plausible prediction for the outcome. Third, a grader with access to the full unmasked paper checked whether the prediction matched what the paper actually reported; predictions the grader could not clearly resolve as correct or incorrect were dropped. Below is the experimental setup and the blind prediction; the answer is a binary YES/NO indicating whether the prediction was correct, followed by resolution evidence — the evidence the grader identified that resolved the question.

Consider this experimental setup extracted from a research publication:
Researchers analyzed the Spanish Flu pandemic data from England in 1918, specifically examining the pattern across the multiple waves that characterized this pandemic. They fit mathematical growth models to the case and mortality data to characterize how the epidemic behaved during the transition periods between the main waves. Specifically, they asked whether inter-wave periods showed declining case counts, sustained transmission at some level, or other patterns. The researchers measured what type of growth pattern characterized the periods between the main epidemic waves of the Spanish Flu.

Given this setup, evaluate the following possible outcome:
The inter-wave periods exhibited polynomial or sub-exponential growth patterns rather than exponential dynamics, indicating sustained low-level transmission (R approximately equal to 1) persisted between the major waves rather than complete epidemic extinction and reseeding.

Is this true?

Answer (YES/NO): YES